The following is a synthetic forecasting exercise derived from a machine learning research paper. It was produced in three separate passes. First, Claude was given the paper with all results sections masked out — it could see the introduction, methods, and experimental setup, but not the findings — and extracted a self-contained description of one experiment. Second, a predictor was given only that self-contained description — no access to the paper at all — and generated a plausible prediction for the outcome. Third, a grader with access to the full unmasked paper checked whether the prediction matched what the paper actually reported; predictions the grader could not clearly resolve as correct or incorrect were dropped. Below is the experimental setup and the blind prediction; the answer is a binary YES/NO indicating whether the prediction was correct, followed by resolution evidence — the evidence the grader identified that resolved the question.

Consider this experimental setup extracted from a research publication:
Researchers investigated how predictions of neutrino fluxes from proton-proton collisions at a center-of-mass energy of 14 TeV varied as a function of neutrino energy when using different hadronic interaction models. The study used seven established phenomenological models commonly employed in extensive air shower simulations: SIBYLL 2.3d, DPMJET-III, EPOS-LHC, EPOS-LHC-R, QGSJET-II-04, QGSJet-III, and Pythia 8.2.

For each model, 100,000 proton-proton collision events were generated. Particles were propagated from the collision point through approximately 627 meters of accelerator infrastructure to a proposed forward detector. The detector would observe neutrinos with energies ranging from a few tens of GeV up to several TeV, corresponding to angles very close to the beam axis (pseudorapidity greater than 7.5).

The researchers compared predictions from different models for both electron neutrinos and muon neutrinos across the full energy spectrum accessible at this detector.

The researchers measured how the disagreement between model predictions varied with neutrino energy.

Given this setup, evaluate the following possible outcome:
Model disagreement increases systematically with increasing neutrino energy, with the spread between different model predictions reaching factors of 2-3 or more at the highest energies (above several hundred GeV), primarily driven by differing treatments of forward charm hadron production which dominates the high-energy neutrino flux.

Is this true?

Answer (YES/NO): NO